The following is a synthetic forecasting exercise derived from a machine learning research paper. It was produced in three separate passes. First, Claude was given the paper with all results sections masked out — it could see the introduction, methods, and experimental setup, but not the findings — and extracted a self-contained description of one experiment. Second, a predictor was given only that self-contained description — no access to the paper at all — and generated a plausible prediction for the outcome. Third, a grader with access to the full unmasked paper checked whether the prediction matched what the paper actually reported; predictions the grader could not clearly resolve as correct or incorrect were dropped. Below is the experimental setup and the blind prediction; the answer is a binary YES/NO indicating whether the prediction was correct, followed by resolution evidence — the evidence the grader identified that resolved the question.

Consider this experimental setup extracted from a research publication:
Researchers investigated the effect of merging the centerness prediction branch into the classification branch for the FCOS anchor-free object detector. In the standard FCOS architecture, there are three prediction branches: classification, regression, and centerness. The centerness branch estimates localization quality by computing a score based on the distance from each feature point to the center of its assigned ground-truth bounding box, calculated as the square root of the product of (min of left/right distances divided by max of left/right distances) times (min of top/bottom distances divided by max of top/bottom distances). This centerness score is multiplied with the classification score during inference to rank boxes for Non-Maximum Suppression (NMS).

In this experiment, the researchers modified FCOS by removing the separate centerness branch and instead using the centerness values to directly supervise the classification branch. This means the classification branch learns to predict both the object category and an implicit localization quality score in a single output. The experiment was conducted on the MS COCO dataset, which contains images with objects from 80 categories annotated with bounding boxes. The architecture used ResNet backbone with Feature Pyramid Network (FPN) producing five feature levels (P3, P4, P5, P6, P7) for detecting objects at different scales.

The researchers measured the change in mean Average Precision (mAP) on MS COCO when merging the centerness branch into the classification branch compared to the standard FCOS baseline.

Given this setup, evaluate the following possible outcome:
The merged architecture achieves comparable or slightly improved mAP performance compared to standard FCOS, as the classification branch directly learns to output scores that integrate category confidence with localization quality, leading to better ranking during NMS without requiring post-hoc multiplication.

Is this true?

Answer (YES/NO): YES